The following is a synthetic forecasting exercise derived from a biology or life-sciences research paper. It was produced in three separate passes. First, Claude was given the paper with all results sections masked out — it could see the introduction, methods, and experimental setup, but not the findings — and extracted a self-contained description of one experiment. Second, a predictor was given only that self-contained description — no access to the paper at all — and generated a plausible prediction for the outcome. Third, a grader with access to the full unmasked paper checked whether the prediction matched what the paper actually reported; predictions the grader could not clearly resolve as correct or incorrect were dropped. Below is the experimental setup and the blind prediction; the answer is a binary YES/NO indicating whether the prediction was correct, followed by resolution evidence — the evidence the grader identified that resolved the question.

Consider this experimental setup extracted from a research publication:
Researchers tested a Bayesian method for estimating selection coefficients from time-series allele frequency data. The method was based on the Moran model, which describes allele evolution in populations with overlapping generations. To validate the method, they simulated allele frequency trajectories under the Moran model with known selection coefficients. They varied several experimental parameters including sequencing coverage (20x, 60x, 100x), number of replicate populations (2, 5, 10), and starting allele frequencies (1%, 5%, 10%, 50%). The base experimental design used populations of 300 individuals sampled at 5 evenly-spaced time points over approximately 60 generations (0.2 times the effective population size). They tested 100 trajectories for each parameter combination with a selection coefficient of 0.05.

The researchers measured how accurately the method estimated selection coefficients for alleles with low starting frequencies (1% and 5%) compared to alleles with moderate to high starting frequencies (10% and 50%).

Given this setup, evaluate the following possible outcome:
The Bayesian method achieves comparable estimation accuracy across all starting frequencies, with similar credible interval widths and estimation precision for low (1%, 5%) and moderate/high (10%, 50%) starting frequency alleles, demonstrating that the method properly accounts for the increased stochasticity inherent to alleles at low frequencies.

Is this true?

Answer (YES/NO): NO